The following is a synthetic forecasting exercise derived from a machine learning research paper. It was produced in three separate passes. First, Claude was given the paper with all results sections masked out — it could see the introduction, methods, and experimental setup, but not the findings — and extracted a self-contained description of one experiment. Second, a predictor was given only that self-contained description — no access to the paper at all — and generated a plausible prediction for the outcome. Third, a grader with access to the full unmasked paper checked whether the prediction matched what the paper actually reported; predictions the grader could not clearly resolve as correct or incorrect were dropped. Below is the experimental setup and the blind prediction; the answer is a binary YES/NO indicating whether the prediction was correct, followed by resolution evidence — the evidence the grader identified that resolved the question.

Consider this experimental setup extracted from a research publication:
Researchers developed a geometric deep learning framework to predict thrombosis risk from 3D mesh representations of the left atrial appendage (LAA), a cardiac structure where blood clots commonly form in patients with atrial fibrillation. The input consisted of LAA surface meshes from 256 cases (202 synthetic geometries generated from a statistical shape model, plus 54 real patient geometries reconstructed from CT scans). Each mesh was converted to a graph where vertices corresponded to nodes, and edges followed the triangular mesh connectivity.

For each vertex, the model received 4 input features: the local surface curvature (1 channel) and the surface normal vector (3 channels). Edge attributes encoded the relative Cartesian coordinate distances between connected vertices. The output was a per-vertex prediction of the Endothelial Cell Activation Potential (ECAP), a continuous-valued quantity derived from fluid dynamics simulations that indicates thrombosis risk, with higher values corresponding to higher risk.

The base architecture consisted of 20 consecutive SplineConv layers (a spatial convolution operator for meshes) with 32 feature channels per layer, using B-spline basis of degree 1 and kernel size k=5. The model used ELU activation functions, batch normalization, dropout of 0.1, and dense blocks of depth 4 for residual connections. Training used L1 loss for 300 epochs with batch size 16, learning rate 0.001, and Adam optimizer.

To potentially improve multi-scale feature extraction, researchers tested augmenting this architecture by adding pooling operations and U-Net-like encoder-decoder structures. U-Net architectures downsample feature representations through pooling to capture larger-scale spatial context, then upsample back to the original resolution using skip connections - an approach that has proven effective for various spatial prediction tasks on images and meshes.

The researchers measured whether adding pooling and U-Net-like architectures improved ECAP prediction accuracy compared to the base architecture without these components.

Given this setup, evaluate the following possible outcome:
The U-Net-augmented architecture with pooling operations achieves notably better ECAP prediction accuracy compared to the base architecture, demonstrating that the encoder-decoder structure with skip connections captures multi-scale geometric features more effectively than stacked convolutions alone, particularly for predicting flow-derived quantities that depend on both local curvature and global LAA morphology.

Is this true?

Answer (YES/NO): NO